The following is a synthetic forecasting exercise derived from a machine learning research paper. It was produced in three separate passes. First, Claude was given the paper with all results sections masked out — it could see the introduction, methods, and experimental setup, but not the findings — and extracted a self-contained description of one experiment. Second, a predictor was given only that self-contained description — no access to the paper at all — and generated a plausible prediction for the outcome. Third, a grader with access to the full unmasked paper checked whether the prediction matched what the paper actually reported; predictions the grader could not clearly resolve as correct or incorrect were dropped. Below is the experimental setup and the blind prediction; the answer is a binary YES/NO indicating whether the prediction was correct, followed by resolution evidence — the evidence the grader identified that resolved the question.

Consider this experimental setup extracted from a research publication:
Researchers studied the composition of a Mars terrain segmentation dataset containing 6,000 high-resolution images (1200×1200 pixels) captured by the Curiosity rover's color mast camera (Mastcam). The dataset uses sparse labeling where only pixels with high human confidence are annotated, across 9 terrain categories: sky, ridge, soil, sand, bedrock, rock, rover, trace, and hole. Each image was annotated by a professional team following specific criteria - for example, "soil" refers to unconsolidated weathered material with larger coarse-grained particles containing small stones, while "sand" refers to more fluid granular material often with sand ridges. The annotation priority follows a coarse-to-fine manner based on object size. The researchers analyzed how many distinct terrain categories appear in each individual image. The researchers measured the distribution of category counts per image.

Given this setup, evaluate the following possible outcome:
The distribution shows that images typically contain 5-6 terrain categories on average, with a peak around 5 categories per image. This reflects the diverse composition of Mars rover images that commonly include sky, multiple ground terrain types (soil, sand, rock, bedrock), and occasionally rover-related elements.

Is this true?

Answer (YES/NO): NO